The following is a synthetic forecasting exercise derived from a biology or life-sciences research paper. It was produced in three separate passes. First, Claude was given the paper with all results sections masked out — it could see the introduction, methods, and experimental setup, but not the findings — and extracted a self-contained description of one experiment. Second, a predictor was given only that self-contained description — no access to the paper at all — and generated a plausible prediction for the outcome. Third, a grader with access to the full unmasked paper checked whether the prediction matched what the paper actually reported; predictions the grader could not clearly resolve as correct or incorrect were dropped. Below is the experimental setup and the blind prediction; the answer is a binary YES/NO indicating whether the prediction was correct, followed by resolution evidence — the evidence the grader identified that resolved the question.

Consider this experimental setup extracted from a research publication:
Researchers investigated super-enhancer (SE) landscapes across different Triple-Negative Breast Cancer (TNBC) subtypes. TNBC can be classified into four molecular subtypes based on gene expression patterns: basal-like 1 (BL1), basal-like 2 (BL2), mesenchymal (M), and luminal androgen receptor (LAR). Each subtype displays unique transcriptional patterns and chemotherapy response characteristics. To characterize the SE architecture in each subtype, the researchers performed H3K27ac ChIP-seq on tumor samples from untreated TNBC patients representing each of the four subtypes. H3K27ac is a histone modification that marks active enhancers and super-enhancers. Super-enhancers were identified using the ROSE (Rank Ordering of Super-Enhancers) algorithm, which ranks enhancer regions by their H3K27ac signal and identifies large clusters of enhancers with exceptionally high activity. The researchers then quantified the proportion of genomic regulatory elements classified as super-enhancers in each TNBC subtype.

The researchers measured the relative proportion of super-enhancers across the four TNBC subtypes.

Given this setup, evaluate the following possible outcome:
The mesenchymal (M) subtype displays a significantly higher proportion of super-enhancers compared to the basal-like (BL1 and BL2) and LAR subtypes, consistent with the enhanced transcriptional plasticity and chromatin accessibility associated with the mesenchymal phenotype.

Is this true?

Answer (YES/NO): NO